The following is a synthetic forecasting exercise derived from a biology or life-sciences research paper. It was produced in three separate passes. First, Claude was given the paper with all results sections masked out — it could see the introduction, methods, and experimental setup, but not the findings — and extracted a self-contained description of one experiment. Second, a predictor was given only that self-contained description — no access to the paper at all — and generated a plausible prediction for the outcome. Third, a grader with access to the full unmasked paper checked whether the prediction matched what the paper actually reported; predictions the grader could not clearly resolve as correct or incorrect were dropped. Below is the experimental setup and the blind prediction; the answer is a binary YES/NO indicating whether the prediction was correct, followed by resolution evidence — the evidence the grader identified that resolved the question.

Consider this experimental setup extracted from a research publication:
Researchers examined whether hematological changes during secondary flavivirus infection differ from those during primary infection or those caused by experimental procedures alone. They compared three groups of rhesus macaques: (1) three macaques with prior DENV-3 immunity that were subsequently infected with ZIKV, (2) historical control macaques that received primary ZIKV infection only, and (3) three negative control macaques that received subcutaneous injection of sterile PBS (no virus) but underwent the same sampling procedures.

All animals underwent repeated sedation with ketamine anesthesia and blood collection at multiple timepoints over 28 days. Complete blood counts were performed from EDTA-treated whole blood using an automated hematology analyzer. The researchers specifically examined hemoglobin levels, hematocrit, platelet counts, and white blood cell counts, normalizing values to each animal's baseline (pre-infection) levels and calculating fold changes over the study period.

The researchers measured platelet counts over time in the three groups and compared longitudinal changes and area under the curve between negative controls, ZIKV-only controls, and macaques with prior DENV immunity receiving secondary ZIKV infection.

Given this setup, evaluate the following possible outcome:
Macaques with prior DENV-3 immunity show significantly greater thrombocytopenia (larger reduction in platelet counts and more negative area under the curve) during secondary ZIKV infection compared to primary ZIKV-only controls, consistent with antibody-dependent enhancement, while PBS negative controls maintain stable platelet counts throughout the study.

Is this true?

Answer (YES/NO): NO